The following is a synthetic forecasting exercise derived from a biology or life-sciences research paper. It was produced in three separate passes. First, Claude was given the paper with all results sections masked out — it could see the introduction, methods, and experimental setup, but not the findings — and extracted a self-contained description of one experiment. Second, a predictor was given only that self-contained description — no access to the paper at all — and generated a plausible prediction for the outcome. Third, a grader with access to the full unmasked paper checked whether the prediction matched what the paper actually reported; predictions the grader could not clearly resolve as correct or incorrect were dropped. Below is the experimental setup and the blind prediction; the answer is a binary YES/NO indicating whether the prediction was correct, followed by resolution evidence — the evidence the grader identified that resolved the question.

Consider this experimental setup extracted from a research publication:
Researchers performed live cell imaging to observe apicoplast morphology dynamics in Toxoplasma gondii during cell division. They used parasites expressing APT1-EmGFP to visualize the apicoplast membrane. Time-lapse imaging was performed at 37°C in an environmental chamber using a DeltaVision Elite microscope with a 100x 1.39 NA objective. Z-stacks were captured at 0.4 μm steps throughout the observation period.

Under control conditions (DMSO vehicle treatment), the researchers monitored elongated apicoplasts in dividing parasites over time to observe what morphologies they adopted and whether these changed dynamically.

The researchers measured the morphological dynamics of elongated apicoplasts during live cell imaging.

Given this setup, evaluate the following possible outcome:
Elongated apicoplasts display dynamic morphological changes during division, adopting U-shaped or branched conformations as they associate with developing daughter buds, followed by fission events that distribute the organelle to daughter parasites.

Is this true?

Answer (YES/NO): NO